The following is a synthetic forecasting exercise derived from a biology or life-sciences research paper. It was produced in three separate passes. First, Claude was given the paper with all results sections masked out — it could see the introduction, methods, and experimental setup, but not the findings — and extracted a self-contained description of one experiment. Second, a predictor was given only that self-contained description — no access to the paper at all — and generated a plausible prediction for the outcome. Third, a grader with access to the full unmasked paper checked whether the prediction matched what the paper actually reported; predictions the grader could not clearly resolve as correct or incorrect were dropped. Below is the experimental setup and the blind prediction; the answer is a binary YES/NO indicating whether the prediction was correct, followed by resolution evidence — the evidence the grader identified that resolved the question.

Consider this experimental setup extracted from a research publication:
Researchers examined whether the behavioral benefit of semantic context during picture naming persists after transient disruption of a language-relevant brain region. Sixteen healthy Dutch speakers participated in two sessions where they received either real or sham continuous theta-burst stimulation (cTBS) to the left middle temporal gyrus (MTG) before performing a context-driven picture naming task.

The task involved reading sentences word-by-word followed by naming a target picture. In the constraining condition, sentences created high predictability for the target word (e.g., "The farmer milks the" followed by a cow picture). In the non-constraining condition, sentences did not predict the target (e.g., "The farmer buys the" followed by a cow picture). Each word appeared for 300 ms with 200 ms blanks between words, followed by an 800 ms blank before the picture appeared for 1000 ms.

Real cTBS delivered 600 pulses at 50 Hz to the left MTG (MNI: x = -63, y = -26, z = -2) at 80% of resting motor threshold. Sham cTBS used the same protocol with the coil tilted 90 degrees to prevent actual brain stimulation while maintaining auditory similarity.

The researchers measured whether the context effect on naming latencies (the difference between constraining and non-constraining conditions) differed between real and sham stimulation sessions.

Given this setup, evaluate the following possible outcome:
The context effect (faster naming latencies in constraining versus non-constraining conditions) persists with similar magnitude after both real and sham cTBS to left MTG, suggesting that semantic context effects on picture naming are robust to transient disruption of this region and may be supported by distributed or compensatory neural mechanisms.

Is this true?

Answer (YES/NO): YES